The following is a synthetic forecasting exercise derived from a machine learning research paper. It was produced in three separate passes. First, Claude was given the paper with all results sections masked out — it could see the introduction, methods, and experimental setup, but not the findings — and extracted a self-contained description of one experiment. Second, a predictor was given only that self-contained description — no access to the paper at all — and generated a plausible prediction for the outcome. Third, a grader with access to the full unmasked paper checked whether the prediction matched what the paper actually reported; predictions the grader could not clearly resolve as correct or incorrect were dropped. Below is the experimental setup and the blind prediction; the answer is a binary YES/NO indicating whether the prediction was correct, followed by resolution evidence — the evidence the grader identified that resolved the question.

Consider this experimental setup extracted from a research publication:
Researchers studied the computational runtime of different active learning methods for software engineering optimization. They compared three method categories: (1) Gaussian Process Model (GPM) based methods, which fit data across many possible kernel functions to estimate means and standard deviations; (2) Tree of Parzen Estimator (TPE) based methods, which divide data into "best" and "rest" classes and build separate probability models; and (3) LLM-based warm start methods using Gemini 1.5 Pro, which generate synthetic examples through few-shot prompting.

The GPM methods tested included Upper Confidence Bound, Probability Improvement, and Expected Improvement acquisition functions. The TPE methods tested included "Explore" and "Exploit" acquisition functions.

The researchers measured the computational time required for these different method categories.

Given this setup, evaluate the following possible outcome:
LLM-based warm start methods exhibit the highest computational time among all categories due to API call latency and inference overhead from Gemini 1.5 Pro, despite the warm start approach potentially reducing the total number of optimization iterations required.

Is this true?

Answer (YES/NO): NO